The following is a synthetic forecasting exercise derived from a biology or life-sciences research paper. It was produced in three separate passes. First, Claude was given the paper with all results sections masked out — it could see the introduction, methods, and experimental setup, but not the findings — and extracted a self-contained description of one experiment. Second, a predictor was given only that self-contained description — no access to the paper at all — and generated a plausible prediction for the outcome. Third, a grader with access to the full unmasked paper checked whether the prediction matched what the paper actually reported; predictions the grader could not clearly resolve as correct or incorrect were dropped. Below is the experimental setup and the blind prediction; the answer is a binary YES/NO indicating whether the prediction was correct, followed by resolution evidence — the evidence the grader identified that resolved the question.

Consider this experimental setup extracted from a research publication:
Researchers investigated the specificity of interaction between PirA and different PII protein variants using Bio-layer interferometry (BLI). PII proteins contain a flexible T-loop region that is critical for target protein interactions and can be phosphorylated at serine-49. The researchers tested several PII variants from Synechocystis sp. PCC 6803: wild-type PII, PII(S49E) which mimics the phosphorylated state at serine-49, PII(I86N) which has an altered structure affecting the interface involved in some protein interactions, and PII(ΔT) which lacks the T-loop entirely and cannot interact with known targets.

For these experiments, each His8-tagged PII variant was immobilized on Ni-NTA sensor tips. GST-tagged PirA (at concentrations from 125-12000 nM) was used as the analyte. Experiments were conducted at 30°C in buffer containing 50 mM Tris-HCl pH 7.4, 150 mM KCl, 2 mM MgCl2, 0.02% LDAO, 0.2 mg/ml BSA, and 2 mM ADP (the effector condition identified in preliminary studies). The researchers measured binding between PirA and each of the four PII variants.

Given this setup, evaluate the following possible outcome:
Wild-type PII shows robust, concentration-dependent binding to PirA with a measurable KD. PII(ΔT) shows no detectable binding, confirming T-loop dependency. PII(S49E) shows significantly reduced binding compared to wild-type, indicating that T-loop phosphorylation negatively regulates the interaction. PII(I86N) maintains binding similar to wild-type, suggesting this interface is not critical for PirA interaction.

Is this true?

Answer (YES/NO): NO